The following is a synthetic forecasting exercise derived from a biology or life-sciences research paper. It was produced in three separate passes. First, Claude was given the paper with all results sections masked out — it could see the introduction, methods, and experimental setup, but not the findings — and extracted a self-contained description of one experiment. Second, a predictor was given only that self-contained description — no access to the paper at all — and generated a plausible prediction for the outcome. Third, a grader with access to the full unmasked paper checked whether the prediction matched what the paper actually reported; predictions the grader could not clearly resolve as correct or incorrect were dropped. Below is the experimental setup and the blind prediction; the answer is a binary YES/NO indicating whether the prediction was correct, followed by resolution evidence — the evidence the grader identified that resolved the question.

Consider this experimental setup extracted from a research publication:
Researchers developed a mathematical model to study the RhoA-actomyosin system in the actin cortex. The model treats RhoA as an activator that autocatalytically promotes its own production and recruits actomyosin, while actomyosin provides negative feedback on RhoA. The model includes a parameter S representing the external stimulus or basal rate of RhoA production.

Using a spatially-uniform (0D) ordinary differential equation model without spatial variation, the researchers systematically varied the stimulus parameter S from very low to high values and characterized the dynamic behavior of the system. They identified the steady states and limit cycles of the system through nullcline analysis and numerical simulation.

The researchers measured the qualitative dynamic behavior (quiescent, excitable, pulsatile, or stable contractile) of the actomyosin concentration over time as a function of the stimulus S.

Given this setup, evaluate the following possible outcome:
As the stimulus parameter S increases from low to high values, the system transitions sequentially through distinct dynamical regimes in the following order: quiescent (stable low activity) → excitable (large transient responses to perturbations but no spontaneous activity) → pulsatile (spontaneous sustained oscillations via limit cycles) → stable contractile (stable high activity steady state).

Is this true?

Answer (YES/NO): YES